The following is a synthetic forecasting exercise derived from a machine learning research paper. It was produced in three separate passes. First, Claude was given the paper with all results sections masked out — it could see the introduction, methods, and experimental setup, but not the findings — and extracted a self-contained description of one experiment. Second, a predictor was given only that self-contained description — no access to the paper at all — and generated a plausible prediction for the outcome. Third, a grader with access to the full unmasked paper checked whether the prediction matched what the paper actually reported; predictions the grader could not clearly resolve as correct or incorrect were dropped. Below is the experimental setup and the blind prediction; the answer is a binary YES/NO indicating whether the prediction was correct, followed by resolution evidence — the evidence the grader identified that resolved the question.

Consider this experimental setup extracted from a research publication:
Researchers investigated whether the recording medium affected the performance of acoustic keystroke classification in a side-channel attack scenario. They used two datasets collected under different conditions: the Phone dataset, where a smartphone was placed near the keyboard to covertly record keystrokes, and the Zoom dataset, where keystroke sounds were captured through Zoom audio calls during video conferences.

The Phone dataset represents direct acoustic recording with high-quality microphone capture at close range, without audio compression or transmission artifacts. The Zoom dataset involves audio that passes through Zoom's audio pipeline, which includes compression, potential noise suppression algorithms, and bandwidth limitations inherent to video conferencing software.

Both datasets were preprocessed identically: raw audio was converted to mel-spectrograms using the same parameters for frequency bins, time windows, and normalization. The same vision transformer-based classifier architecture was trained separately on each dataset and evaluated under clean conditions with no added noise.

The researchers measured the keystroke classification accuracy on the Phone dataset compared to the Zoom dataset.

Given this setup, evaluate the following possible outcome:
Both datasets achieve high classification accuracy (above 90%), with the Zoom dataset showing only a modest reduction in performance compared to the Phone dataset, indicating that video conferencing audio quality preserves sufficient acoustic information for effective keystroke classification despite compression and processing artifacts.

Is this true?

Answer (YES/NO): NO